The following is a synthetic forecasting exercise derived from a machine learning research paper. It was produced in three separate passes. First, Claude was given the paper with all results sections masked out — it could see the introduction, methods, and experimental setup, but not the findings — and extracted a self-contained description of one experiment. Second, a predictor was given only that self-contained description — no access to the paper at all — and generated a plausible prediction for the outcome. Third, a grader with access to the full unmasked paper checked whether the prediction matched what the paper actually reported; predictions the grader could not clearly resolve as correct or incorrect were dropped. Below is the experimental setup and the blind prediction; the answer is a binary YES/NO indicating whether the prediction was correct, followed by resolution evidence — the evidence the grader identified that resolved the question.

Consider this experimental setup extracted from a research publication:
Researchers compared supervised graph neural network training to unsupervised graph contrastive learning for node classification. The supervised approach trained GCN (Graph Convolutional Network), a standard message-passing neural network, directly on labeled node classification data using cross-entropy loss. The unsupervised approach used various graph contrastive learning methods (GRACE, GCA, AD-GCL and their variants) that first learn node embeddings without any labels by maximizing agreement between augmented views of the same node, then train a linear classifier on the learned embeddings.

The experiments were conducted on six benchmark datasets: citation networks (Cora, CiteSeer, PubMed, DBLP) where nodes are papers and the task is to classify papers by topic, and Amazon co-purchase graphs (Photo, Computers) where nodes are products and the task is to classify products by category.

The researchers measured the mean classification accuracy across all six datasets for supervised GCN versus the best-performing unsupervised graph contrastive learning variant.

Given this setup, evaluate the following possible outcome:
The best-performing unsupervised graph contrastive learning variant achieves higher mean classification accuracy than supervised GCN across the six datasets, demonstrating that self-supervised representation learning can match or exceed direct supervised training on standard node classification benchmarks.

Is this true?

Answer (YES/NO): YES